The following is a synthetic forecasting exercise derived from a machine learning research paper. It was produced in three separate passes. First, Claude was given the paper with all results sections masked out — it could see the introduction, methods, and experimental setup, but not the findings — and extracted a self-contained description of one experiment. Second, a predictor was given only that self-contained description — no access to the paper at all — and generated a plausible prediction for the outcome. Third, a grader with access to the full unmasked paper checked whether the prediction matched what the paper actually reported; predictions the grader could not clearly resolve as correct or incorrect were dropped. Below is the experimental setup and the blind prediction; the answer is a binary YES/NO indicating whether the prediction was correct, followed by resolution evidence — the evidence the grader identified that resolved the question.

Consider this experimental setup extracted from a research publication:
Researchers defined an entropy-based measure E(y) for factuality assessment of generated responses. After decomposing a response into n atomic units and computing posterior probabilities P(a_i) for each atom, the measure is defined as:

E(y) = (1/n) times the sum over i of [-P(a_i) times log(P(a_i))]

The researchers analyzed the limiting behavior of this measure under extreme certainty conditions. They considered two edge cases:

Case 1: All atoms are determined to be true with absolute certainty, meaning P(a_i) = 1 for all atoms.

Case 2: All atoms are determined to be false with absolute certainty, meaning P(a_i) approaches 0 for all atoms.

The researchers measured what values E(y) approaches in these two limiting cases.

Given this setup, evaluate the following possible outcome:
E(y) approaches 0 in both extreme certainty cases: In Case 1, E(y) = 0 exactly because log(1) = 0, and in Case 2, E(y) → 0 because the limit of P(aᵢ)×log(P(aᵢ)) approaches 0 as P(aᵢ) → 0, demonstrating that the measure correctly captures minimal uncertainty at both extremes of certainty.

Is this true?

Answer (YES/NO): NO